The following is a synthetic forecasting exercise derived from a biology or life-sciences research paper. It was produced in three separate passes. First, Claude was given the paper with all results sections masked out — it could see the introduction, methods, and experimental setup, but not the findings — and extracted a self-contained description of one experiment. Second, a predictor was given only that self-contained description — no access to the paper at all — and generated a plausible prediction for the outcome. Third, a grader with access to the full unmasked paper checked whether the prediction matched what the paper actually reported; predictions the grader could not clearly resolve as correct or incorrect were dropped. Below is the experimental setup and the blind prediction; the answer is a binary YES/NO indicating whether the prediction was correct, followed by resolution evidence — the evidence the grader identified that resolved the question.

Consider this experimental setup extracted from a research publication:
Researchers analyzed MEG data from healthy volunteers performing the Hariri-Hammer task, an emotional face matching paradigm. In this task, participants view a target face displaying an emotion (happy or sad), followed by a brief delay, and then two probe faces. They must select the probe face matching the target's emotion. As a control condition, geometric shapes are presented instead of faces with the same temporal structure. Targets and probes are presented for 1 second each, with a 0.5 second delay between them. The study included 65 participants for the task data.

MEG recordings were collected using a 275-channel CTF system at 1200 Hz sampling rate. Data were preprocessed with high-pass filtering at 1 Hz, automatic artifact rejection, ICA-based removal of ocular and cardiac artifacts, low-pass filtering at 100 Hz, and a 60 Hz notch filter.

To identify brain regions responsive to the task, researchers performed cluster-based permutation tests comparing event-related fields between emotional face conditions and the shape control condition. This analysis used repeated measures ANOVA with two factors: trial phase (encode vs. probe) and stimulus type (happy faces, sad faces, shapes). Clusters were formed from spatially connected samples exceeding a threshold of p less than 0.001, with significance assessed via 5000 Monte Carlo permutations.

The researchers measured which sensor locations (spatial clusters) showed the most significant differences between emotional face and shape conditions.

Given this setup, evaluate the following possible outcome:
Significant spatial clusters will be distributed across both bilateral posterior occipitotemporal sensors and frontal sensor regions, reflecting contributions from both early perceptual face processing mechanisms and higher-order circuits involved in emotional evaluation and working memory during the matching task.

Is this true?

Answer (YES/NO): NO